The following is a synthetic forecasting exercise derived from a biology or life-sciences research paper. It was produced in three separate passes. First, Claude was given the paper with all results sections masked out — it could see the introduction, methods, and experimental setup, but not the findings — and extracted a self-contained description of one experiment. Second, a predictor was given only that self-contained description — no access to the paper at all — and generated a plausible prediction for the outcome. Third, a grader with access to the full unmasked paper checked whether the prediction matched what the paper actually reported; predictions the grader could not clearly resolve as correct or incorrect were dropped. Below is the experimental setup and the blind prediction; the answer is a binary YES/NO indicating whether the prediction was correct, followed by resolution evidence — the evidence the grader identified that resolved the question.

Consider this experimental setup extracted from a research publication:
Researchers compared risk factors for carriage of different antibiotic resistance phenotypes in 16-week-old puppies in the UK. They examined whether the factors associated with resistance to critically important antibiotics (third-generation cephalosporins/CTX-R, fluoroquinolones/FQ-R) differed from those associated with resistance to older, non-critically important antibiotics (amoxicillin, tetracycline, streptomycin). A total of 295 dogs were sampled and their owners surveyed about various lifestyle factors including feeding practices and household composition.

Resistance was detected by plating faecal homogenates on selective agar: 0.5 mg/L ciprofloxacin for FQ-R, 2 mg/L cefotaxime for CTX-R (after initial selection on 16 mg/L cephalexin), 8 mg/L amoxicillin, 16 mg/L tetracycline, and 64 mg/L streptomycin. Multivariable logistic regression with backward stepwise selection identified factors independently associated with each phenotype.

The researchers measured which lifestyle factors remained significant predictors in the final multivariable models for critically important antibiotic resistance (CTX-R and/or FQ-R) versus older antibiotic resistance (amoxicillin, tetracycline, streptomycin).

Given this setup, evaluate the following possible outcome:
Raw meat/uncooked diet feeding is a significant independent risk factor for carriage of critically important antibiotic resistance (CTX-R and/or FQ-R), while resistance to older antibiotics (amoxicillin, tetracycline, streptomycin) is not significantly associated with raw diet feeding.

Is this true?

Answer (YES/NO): NO